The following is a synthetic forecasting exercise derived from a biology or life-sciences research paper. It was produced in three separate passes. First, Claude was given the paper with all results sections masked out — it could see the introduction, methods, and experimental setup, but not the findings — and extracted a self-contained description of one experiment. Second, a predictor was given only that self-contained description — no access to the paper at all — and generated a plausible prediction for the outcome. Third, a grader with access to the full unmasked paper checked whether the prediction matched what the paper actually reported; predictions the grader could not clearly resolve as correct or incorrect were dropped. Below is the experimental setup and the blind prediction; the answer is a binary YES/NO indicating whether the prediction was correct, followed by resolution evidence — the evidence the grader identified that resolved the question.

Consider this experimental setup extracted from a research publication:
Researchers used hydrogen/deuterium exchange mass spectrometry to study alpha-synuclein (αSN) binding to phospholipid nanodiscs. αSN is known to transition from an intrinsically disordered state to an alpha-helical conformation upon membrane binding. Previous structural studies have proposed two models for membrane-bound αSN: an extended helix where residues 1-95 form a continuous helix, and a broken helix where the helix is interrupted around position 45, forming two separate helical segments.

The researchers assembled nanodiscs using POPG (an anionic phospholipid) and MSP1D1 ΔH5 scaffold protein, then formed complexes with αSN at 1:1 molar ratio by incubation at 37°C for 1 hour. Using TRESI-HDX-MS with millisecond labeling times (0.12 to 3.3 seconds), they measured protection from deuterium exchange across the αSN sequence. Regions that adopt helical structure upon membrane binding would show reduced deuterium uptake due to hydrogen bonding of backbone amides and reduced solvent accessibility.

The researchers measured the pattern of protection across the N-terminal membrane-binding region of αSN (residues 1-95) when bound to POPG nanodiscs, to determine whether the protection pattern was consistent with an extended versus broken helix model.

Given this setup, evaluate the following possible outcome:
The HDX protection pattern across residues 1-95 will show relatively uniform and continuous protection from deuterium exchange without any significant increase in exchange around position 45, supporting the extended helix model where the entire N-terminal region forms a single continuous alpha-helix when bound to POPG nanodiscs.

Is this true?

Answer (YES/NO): NO